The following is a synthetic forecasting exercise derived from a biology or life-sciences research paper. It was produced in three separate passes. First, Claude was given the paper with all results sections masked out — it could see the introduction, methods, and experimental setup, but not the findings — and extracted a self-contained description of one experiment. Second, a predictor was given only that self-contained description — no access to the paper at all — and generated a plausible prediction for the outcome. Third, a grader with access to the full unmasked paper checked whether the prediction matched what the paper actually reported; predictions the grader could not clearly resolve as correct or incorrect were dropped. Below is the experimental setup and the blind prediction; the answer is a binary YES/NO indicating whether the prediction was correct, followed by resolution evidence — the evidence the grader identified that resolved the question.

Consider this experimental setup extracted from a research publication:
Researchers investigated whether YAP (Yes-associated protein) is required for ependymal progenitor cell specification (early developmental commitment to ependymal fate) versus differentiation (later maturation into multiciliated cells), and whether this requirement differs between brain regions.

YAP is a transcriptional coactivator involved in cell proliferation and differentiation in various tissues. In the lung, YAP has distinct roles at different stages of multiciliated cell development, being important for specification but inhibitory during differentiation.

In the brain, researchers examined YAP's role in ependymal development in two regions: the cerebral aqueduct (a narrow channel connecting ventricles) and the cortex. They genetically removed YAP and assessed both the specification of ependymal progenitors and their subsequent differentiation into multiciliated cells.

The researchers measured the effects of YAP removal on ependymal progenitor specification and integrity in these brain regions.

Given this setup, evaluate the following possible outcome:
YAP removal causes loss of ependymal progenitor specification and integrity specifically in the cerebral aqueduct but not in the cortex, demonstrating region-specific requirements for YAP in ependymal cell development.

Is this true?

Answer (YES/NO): NO